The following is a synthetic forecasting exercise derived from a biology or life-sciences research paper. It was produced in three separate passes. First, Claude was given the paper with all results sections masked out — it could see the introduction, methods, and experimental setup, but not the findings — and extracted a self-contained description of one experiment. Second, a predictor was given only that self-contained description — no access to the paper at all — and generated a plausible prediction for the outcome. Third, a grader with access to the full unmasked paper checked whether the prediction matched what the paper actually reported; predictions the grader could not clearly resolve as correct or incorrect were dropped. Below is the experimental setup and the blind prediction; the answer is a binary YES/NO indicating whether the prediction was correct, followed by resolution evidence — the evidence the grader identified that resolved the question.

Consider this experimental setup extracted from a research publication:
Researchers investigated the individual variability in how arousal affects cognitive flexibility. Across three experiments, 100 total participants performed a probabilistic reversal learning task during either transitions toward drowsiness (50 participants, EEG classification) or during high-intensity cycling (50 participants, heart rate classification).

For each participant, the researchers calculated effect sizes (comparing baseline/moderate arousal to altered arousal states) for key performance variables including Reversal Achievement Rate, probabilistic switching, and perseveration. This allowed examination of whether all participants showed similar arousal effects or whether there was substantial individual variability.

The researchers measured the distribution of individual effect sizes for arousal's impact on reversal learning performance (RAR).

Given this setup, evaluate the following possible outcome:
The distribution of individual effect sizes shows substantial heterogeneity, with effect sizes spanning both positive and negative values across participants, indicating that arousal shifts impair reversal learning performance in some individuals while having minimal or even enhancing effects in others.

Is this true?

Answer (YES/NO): NO